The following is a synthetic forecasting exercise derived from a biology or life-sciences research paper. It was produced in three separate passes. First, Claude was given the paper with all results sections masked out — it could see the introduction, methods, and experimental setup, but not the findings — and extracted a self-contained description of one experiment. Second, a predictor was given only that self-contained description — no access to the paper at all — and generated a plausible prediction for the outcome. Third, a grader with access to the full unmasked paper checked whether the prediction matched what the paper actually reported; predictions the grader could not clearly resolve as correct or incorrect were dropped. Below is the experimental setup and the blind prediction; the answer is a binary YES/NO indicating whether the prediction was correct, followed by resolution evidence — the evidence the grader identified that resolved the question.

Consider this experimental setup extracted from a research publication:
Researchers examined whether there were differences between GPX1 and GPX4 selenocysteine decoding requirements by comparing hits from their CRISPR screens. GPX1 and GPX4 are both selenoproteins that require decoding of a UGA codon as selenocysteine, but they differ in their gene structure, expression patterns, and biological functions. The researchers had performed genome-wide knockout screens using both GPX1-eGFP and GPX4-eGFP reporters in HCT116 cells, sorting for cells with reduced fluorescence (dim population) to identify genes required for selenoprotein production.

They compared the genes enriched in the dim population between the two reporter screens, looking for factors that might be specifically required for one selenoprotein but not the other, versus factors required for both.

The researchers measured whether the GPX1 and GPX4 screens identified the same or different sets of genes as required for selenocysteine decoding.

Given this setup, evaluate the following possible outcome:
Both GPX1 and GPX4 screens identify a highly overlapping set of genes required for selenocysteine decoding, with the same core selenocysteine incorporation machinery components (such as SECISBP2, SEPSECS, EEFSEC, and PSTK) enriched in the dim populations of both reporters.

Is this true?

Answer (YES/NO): YES